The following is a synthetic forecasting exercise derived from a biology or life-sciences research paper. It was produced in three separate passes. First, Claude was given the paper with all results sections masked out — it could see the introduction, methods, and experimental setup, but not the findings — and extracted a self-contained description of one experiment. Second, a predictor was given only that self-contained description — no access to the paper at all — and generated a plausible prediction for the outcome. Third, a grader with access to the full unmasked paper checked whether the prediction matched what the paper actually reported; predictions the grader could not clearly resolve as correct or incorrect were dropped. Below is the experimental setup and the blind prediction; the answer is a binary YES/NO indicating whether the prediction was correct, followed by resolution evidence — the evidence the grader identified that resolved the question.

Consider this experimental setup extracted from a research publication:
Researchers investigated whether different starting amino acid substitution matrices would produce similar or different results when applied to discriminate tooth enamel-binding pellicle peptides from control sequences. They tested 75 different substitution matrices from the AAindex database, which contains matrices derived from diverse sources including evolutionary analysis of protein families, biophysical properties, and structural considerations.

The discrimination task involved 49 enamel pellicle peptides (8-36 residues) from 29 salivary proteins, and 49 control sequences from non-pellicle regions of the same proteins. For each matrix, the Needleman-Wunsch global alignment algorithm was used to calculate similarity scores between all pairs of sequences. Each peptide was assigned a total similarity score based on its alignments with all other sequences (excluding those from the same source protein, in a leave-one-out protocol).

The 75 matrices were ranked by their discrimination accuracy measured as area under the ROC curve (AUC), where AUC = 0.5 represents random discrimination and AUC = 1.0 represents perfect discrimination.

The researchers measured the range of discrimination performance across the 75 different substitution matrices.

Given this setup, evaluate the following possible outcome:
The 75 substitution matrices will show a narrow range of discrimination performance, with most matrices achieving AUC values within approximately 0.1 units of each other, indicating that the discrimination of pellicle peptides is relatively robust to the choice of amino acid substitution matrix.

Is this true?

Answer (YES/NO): NO